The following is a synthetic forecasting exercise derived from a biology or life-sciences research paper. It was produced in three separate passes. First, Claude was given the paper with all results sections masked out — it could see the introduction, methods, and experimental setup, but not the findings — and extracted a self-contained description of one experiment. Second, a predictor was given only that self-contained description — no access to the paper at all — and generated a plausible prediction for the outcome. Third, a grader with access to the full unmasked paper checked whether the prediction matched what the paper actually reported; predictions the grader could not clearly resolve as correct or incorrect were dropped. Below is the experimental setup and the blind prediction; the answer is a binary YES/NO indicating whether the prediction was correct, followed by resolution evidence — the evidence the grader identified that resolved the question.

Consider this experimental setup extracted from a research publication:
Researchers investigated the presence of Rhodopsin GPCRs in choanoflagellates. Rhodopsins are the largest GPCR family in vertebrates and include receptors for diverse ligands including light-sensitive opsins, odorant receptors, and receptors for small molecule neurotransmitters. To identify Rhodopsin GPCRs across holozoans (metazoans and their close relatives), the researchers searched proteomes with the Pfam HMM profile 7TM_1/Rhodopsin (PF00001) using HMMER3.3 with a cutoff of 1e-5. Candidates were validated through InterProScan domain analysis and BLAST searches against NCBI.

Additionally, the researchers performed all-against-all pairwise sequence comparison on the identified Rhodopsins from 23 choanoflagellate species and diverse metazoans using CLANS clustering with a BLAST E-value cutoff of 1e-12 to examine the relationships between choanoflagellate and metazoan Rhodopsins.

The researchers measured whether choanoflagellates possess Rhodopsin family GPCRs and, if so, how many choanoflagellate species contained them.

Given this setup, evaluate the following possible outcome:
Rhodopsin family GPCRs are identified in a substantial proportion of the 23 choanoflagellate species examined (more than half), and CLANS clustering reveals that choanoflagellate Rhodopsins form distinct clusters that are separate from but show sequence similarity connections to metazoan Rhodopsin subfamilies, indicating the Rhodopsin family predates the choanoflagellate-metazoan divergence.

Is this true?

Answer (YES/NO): NO